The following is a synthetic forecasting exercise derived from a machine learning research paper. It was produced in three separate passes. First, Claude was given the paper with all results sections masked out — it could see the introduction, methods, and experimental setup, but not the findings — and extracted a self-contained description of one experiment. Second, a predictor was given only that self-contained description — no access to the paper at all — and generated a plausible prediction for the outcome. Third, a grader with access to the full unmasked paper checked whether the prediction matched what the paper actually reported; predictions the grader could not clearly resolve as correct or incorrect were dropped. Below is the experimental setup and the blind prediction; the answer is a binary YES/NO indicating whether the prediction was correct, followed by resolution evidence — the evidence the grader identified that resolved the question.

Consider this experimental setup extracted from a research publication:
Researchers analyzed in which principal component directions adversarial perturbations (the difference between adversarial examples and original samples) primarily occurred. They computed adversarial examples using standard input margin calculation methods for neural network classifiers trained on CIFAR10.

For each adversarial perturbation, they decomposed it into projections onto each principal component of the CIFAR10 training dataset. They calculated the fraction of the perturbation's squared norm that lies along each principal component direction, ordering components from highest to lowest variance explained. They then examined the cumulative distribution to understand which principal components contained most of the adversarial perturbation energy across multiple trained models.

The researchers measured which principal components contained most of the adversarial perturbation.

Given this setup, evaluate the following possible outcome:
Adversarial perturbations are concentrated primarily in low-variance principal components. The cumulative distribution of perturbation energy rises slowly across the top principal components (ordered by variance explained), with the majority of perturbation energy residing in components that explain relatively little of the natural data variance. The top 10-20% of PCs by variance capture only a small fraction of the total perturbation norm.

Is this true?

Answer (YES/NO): NO